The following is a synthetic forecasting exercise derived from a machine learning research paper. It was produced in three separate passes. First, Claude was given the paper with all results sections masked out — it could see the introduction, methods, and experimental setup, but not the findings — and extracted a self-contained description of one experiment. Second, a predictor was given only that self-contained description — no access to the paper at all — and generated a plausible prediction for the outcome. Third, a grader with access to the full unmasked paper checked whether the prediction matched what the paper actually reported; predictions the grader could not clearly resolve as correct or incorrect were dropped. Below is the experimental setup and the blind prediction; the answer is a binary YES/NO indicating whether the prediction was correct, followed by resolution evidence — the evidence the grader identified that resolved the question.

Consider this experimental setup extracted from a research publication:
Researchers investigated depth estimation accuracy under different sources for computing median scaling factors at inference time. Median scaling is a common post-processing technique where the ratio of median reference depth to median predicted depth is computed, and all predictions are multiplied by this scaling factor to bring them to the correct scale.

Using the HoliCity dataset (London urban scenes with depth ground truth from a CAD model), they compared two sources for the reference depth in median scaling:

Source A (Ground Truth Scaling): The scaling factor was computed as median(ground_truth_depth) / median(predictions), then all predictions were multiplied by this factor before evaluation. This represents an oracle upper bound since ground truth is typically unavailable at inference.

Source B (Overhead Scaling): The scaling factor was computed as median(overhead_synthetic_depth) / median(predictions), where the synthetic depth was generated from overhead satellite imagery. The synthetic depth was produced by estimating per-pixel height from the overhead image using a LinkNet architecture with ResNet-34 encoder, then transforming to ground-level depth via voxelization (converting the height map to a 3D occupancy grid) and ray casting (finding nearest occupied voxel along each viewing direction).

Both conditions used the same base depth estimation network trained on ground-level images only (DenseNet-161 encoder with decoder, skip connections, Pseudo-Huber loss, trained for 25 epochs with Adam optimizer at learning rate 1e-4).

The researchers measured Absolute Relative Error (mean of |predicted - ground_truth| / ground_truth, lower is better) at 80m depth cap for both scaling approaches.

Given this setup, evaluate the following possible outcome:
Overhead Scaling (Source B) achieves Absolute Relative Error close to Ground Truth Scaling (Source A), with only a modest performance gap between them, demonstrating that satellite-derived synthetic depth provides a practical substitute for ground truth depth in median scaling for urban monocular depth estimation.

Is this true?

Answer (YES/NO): NO